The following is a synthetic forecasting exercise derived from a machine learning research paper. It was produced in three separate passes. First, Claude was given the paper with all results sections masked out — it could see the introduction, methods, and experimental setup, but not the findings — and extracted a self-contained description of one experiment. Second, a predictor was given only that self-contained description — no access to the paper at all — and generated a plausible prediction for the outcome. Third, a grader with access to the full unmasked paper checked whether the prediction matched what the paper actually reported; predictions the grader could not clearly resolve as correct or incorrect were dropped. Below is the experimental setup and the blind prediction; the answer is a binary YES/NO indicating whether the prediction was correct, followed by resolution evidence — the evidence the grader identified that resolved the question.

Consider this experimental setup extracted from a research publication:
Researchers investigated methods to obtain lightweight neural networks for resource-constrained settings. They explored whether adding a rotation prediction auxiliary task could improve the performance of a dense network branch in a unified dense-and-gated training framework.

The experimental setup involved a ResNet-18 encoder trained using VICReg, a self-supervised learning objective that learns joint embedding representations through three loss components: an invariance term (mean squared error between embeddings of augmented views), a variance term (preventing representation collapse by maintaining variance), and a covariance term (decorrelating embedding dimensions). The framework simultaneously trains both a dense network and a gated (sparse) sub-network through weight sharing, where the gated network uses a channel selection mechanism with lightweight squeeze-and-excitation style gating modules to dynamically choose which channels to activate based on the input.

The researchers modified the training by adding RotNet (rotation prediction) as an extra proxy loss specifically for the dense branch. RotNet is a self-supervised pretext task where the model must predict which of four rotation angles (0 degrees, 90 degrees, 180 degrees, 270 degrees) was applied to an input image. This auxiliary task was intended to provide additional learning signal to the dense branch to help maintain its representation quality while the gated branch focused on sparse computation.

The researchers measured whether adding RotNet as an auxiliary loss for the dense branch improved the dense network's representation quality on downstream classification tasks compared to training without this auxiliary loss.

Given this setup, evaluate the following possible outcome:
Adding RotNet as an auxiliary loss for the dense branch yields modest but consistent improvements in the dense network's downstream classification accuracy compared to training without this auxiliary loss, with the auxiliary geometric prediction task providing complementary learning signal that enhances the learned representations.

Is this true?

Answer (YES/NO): NO